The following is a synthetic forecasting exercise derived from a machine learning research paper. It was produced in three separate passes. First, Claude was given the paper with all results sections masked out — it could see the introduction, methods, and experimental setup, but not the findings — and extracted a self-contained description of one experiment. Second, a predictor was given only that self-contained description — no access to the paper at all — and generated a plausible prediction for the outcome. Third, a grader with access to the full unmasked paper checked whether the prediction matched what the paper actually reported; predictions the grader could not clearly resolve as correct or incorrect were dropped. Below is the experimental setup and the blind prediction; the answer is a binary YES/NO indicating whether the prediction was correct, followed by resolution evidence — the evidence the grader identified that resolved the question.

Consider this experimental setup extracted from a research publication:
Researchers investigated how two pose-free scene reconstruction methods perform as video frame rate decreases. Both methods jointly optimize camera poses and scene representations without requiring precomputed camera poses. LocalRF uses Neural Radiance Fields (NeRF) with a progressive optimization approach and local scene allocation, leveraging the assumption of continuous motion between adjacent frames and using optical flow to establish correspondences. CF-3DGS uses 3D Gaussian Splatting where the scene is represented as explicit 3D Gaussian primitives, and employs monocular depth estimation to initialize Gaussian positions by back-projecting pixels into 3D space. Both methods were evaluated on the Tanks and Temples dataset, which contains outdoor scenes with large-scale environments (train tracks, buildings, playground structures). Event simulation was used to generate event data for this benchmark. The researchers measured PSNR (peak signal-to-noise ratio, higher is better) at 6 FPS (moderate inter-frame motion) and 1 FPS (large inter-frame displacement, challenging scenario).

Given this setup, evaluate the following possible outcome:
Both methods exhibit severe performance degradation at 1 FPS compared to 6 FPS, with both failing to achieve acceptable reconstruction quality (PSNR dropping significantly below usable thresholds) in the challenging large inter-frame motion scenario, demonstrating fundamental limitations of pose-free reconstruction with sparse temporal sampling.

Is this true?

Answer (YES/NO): NO